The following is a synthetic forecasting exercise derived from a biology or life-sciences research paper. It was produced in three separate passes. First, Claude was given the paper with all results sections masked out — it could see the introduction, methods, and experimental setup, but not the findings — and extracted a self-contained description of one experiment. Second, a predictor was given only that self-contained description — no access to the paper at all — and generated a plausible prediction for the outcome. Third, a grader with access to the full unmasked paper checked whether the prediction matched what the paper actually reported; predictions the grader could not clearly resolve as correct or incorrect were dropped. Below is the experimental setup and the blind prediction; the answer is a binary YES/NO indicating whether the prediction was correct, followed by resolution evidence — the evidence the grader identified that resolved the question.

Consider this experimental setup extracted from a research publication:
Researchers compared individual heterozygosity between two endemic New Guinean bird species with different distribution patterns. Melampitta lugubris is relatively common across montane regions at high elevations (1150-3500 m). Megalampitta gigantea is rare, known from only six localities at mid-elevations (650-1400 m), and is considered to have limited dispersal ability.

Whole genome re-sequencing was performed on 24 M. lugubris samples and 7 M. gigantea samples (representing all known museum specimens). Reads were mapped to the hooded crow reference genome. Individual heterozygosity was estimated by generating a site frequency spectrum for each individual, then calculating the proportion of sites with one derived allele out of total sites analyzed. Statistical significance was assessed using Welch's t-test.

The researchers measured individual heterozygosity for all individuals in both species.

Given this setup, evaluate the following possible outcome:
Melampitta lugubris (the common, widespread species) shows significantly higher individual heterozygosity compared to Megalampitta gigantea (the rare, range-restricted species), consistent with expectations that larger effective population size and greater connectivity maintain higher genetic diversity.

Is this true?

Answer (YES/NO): YES